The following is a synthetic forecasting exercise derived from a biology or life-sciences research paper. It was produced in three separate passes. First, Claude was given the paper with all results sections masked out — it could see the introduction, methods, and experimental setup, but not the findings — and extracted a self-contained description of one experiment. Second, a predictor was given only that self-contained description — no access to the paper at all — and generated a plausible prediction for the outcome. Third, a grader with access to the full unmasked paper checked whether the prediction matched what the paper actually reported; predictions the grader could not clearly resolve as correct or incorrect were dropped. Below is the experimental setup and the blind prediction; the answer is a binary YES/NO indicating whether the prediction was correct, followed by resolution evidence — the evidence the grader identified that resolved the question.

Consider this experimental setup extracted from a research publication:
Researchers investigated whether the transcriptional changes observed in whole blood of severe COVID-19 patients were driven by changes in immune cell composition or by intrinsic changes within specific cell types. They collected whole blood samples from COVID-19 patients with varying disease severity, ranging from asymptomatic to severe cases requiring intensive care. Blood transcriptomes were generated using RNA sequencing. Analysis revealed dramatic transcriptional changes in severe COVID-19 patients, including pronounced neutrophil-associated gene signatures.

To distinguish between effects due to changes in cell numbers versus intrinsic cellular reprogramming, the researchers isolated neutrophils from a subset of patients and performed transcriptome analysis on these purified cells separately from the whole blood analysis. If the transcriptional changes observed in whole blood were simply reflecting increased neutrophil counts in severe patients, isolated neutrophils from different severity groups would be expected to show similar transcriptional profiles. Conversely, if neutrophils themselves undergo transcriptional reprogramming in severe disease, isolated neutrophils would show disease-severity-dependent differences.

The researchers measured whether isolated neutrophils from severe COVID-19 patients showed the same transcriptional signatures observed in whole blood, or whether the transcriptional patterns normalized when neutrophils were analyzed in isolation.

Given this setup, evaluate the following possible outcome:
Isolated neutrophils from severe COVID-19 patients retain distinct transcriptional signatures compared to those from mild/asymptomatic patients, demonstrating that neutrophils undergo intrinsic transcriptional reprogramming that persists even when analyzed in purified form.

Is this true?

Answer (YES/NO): YES